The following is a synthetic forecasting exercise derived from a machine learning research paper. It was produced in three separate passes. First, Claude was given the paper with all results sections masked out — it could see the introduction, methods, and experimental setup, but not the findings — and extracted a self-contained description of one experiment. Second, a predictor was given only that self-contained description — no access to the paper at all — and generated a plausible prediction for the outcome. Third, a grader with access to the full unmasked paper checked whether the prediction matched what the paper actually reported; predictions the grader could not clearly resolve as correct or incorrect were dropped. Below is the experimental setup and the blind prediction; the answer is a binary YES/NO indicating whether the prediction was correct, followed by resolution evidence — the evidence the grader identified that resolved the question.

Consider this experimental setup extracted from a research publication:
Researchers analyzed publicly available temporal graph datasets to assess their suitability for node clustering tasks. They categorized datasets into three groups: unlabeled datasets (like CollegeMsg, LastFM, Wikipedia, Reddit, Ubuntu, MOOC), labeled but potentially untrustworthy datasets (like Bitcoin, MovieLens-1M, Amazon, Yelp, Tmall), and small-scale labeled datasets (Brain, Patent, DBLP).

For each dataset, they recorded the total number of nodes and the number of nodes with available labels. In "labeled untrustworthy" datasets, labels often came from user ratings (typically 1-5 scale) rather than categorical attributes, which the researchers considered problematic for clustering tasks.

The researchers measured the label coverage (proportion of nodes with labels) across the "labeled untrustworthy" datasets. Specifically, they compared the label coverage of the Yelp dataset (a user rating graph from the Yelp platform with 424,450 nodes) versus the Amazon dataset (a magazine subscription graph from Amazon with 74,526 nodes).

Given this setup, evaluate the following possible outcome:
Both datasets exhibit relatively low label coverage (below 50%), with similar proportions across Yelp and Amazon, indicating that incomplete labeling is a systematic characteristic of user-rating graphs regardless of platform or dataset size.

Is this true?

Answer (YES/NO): NO